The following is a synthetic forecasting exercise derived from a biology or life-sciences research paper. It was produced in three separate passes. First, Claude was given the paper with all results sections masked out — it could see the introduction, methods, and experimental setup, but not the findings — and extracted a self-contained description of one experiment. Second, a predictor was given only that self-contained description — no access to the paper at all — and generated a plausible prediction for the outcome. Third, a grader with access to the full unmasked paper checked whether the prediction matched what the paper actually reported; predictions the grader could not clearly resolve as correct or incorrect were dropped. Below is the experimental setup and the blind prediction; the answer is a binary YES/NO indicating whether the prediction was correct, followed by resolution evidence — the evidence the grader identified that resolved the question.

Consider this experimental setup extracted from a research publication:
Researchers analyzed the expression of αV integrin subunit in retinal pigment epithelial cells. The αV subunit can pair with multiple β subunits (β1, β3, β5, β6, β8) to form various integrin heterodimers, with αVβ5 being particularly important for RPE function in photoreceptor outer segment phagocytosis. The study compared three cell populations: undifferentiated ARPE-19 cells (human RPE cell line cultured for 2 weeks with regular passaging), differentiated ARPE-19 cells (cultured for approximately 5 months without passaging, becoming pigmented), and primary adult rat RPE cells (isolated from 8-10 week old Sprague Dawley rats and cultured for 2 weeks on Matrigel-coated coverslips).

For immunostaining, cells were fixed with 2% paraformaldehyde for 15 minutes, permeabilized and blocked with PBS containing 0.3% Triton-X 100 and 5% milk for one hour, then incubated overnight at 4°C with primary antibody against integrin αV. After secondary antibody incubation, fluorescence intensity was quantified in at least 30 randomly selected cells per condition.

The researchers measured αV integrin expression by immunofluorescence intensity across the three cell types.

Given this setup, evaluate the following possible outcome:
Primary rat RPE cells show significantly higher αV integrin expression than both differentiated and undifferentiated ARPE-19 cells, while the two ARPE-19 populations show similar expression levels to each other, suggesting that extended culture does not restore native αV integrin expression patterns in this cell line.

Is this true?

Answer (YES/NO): NO